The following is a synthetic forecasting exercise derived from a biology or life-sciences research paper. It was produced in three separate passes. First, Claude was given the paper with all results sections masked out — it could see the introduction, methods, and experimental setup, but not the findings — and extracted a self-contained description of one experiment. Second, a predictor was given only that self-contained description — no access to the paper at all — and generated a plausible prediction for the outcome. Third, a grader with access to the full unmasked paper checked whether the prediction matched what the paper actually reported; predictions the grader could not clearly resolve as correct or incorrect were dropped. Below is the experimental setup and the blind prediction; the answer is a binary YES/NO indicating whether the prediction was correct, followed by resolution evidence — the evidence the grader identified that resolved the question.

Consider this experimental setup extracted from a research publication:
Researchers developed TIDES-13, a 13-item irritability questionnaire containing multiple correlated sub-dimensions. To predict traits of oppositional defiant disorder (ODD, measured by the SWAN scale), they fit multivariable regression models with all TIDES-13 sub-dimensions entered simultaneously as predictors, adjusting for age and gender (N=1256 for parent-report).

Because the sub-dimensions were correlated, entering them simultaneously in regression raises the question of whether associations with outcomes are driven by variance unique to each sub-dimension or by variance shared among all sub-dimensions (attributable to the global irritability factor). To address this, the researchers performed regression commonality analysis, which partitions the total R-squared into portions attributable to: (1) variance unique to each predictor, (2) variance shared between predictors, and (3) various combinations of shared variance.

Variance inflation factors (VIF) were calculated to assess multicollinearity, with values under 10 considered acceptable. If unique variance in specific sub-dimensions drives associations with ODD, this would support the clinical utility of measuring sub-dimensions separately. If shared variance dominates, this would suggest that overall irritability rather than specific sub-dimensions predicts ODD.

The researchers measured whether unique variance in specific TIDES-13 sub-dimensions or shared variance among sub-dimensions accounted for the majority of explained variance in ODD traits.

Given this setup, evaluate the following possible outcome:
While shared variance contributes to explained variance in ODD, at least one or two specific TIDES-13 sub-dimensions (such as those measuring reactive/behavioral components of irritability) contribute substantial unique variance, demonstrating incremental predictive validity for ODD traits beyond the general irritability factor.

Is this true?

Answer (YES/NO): NO